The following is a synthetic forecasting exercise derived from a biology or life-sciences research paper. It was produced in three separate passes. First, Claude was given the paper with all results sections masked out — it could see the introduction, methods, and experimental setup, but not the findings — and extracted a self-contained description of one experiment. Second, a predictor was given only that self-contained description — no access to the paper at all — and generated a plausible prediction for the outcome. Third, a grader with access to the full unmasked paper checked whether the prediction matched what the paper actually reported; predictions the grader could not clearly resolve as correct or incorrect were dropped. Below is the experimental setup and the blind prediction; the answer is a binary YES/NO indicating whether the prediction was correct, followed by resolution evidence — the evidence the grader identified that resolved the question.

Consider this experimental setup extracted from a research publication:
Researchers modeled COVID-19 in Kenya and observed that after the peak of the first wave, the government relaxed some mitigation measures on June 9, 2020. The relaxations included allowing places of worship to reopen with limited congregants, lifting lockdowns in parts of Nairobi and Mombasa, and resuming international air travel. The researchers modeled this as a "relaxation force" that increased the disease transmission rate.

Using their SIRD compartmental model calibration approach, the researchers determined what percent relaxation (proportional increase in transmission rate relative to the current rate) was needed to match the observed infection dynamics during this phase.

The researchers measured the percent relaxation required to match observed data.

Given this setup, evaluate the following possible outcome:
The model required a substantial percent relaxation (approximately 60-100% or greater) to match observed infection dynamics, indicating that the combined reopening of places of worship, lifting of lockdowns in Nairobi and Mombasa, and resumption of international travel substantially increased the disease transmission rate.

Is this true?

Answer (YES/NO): NO